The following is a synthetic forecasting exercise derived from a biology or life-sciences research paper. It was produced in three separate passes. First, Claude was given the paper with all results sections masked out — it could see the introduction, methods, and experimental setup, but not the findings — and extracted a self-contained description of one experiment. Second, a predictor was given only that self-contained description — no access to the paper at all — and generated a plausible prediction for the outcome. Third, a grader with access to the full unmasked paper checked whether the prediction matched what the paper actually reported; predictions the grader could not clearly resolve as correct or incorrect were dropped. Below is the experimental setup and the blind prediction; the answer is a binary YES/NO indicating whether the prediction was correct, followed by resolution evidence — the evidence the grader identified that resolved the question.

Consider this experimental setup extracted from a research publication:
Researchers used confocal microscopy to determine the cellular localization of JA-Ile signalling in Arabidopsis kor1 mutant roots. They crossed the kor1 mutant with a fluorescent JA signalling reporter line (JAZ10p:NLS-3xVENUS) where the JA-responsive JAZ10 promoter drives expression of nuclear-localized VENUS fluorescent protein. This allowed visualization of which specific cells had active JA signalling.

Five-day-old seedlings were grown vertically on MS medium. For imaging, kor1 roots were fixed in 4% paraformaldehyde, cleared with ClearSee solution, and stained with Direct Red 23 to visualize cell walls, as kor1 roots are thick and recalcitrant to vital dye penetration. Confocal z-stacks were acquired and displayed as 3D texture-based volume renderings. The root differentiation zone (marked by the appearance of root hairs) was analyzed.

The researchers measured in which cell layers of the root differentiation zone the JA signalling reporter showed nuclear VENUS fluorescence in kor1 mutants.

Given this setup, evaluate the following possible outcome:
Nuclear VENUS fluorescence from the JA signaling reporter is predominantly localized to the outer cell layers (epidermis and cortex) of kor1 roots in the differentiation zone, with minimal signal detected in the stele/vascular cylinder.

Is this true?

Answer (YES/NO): NO